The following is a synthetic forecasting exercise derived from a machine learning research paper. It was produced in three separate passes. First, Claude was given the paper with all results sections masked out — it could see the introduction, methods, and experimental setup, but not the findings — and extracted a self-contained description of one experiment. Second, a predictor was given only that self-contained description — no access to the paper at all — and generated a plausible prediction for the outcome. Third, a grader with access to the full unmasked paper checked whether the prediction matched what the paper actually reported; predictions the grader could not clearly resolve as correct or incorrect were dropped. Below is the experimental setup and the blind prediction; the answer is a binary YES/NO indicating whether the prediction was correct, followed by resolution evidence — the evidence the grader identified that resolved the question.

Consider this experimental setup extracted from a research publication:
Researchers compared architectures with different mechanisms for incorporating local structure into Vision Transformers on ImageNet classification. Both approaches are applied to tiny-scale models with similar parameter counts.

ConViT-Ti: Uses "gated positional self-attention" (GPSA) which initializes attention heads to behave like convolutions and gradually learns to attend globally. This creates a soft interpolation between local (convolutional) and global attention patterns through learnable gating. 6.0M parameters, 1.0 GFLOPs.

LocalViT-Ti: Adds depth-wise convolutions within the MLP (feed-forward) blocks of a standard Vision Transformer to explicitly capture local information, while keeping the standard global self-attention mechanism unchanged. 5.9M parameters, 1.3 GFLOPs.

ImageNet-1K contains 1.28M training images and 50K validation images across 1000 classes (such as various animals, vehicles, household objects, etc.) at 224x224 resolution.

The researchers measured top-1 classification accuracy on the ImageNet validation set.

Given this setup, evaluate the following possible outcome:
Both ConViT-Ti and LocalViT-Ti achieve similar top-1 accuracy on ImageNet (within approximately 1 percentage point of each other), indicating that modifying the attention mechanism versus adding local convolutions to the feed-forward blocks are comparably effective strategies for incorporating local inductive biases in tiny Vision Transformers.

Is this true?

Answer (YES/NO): NO